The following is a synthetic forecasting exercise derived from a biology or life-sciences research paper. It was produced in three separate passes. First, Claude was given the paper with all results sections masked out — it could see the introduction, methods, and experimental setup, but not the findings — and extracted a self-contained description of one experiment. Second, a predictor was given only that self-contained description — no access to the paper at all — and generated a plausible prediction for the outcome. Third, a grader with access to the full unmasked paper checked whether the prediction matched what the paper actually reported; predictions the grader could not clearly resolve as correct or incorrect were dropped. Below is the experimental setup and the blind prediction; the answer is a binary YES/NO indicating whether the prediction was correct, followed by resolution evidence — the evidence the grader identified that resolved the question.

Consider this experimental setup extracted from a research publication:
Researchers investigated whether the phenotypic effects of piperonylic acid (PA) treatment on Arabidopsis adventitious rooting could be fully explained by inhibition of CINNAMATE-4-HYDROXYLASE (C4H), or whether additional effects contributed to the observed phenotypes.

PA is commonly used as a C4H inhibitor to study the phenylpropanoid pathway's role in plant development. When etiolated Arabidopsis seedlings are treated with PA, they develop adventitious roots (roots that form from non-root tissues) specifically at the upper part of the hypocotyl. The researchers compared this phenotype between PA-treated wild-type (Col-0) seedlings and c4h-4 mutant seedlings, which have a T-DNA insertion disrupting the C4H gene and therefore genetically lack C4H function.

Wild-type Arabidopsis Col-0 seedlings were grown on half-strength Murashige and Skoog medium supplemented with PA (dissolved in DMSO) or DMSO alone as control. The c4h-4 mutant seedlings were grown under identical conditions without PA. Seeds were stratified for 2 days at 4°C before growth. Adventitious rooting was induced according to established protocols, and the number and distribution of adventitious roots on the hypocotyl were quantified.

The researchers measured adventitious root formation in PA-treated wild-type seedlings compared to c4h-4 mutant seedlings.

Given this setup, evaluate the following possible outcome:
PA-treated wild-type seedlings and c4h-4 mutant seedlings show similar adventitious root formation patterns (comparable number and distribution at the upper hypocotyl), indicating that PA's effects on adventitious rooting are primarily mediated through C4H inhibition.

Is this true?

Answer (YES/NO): NO